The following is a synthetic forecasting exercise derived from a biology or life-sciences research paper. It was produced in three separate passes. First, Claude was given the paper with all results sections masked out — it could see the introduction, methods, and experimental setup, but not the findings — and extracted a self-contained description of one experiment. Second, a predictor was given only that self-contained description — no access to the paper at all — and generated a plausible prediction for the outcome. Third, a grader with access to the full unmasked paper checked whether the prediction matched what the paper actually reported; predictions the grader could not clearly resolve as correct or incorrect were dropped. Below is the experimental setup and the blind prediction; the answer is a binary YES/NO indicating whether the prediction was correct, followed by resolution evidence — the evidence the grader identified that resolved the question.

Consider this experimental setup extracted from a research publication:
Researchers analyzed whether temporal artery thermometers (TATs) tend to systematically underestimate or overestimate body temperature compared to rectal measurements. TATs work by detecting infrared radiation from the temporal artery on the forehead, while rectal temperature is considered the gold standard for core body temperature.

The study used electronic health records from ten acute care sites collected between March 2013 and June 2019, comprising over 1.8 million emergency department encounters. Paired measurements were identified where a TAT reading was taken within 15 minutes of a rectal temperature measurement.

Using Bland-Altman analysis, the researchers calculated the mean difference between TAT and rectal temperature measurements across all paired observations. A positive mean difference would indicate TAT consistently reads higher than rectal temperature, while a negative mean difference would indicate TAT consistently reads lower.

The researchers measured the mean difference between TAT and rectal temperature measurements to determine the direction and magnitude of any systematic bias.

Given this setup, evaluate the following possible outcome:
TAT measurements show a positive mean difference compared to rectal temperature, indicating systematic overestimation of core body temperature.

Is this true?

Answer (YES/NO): NO